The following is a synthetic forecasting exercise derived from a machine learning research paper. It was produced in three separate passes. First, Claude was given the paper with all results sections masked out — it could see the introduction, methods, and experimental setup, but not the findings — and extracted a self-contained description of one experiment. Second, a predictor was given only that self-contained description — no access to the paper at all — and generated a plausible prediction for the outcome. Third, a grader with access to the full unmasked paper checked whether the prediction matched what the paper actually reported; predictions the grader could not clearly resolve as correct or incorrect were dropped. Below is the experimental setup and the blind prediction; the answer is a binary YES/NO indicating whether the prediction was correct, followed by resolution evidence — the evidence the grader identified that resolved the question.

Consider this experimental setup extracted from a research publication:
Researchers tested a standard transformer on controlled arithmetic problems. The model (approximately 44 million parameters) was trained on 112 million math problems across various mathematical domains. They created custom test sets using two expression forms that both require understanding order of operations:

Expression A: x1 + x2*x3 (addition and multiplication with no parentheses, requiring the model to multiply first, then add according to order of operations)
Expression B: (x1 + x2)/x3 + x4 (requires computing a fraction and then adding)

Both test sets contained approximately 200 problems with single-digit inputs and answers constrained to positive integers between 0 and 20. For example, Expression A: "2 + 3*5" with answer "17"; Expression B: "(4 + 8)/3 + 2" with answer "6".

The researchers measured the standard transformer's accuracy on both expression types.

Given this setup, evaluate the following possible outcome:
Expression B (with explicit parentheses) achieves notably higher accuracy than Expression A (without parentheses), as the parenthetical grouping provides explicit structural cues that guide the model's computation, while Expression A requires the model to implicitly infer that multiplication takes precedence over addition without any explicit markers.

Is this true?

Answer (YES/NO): YES